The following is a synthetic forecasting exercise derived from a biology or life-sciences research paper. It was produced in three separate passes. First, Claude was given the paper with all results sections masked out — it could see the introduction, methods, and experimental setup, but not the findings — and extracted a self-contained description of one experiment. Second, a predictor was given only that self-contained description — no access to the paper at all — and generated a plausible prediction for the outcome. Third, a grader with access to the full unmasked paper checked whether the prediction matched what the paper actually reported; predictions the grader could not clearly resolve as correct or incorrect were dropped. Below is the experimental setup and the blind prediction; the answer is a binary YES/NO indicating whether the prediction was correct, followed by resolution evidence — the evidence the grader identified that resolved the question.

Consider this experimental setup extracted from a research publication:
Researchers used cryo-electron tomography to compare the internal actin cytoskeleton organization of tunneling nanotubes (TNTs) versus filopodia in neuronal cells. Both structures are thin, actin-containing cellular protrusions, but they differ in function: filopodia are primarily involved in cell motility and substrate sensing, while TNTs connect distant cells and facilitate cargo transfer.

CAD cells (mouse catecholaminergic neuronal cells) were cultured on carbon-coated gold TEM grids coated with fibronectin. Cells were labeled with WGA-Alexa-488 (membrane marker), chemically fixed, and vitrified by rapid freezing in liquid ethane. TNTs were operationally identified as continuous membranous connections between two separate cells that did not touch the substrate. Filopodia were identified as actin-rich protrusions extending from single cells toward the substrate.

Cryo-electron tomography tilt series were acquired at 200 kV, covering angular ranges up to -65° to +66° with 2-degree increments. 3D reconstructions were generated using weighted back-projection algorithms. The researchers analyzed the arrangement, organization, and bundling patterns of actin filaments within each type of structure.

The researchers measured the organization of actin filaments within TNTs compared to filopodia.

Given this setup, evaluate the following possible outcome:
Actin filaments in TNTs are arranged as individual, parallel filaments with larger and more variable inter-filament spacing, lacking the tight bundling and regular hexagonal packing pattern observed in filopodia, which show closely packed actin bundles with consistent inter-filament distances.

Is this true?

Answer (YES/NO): NO